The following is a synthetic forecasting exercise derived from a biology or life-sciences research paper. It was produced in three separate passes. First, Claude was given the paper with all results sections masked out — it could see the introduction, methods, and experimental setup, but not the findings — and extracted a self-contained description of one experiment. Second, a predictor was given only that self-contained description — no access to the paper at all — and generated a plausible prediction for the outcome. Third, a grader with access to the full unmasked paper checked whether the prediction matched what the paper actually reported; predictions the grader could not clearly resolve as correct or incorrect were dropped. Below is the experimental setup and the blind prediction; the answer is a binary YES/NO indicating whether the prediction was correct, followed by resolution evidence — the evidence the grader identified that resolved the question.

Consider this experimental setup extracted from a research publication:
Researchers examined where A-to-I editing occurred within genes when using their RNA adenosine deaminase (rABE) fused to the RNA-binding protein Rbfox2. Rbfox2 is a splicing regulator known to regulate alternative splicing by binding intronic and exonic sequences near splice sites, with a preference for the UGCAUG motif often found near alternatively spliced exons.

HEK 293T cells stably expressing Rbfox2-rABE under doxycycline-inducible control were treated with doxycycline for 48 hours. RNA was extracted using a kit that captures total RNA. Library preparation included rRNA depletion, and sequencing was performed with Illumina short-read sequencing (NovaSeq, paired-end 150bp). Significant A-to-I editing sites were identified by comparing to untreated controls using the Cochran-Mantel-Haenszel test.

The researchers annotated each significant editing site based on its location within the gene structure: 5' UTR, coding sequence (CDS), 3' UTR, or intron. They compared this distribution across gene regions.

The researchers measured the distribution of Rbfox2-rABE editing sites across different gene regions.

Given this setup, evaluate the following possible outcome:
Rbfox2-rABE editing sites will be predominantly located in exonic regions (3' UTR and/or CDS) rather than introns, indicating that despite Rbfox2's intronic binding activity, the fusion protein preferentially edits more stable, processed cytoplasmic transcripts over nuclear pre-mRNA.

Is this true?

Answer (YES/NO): YES